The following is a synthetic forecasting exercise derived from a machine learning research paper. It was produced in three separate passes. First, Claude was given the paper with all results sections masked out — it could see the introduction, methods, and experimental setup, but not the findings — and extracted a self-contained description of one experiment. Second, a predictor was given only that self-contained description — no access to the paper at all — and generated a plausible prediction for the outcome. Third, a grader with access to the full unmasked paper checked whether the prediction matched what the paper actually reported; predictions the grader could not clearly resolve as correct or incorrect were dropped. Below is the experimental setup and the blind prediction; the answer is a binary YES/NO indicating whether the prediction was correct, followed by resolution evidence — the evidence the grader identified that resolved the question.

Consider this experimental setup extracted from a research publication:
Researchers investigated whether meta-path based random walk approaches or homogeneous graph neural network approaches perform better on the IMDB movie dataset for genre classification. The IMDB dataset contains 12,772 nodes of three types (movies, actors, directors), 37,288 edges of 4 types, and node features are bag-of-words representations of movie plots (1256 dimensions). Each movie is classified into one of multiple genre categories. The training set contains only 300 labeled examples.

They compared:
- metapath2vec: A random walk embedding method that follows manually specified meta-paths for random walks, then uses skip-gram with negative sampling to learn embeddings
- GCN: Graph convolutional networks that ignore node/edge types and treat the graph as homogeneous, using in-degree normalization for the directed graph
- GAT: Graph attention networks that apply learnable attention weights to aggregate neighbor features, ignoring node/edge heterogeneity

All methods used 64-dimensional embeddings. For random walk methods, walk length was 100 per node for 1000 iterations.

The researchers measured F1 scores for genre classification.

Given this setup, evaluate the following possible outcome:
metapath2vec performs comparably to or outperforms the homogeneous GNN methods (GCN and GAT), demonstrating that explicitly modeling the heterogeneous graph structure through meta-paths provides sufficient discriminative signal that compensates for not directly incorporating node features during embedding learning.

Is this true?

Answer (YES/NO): NO